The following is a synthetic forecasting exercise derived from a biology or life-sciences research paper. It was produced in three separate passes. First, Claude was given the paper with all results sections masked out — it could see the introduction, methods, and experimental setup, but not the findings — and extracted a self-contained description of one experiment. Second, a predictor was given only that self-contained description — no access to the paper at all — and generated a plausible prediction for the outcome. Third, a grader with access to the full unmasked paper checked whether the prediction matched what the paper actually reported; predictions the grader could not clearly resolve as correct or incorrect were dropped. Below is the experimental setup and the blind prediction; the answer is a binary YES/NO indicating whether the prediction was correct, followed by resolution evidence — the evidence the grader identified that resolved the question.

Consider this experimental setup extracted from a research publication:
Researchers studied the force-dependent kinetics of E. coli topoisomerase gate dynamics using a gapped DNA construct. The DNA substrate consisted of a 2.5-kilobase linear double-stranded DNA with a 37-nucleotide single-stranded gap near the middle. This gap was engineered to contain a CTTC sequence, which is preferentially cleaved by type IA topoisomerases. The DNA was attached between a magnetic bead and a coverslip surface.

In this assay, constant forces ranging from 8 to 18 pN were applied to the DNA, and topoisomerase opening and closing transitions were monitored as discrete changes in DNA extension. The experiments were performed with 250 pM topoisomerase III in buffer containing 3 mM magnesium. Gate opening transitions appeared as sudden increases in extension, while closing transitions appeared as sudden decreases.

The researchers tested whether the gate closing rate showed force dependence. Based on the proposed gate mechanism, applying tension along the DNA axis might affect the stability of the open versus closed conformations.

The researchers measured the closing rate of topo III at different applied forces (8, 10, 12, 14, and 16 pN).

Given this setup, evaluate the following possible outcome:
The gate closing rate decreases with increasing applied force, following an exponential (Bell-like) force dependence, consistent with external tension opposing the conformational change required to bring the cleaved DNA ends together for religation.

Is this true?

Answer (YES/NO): YES